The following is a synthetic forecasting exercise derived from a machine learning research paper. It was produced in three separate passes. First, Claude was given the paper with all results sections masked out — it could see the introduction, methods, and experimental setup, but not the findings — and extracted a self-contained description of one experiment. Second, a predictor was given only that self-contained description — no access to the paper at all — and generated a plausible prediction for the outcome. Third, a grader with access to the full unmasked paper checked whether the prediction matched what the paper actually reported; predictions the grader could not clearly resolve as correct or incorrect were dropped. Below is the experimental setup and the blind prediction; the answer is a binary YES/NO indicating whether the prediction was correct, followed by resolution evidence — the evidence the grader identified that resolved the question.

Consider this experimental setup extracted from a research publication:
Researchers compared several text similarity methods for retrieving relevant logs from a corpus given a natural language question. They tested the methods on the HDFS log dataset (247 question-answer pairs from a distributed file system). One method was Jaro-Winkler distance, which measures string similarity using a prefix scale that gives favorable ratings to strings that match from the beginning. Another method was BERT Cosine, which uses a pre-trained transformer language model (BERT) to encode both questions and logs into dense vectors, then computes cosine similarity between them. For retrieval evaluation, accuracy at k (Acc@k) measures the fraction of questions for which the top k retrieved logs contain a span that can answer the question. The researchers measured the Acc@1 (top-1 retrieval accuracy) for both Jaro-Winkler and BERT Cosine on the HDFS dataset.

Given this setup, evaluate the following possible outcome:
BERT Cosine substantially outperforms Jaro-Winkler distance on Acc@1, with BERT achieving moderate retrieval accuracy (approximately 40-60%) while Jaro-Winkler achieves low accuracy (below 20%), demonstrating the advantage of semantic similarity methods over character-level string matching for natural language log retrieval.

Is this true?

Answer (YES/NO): NO